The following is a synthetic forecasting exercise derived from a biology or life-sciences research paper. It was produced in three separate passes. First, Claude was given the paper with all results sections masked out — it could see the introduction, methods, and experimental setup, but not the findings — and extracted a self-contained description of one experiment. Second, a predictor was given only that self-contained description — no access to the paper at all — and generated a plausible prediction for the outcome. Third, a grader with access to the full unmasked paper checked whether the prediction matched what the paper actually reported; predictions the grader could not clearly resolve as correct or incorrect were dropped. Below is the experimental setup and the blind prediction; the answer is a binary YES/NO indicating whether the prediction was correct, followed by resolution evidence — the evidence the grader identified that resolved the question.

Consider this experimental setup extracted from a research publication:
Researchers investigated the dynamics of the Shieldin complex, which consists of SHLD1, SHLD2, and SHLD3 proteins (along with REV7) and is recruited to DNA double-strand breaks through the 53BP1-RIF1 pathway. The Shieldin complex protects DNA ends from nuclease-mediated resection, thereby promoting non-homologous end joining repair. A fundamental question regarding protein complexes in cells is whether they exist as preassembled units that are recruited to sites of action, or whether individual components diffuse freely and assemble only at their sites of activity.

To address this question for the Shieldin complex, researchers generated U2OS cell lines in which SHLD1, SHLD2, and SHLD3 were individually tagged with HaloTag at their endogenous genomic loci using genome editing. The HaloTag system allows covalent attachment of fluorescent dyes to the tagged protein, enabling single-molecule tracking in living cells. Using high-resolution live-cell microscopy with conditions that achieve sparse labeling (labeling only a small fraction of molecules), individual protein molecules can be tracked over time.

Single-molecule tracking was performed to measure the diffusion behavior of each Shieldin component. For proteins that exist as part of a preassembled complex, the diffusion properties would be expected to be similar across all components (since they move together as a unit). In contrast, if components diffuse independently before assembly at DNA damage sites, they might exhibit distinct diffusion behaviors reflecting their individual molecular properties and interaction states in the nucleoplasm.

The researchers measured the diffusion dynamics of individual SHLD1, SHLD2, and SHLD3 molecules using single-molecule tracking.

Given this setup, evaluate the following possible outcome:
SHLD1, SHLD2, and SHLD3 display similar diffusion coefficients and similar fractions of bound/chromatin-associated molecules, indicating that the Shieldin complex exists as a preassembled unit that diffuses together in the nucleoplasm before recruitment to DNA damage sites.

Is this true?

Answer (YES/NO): NO